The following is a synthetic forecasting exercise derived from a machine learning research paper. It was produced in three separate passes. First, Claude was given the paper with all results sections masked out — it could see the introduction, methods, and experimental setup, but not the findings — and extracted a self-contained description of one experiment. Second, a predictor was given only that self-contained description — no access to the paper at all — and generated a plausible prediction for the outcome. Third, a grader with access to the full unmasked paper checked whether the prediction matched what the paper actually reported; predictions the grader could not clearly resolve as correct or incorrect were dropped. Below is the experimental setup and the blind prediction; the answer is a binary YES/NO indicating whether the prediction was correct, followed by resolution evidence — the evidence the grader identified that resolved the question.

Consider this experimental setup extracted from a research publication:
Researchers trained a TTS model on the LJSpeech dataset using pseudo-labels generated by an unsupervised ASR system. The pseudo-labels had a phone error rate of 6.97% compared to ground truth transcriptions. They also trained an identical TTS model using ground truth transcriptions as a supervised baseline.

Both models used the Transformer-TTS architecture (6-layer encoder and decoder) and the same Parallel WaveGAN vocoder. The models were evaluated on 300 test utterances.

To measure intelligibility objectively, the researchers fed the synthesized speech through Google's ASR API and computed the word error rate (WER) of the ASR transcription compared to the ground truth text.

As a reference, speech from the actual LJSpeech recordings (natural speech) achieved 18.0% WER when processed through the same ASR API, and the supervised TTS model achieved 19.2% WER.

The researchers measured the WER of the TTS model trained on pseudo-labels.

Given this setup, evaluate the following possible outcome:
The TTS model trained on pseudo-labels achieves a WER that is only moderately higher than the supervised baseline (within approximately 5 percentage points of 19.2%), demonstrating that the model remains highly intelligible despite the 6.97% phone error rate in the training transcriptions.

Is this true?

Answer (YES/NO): YES